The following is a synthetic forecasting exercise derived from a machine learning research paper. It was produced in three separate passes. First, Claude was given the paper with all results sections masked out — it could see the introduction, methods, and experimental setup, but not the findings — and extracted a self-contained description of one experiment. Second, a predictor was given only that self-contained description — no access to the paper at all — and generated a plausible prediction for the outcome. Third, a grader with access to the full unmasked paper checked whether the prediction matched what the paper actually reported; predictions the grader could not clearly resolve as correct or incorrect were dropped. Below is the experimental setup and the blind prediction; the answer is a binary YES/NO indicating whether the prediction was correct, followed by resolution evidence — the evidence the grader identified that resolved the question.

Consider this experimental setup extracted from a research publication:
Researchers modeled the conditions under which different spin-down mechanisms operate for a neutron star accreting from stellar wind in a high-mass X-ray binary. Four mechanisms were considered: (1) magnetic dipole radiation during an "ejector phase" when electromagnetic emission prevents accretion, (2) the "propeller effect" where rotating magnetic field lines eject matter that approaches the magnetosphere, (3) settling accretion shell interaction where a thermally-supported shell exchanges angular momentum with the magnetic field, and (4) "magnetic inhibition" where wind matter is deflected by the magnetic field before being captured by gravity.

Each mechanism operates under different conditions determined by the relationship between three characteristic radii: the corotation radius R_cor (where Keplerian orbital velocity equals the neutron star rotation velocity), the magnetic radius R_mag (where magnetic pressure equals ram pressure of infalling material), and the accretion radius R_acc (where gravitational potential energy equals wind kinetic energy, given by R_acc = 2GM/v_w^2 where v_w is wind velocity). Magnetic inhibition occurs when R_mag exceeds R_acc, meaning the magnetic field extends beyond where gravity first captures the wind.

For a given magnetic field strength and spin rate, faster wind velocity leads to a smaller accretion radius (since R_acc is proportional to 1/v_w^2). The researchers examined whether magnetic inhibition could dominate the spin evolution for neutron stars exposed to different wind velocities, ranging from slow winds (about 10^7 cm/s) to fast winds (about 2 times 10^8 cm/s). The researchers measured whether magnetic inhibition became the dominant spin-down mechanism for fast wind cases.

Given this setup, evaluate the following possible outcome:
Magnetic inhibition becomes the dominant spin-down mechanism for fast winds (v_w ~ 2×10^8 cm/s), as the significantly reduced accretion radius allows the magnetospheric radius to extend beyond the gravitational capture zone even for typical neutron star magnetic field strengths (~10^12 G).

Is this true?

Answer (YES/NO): NO